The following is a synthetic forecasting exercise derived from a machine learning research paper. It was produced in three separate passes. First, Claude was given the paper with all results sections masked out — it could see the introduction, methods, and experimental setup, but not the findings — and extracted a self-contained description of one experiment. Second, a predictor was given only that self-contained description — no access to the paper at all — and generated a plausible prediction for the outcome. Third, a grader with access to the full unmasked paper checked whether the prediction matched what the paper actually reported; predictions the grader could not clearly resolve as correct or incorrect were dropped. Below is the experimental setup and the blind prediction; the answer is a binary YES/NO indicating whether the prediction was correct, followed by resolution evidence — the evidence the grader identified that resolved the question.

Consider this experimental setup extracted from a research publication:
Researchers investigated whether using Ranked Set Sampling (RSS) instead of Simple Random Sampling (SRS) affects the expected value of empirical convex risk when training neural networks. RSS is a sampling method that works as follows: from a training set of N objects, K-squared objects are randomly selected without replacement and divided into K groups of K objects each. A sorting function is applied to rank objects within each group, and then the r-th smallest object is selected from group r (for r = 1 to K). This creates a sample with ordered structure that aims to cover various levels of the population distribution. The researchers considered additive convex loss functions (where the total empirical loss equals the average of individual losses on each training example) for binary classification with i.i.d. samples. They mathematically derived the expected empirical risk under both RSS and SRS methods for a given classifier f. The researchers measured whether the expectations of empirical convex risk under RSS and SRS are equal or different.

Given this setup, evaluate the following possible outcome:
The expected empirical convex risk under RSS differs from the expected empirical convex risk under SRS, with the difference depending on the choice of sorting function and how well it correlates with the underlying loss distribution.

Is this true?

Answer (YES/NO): NO